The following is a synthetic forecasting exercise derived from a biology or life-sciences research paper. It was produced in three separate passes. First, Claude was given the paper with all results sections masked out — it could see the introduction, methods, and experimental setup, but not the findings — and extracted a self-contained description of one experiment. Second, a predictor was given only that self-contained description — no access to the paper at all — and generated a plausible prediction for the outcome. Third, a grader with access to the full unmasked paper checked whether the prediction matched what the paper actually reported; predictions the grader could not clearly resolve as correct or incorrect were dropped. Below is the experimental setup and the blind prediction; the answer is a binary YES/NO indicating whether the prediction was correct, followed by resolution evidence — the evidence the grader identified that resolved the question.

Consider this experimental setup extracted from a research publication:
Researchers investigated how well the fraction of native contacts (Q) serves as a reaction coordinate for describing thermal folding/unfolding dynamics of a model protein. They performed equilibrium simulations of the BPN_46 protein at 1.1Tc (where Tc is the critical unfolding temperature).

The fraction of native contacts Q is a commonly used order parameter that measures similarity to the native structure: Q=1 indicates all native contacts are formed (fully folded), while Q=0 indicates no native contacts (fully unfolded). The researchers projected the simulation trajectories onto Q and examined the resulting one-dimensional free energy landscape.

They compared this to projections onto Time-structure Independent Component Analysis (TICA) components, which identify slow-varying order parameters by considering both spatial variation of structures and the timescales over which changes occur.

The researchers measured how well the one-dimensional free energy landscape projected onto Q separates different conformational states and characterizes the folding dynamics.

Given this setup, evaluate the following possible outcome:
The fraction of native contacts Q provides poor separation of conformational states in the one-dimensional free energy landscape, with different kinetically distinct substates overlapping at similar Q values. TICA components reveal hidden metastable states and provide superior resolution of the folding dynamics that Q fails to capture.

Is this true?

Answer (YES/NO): YES